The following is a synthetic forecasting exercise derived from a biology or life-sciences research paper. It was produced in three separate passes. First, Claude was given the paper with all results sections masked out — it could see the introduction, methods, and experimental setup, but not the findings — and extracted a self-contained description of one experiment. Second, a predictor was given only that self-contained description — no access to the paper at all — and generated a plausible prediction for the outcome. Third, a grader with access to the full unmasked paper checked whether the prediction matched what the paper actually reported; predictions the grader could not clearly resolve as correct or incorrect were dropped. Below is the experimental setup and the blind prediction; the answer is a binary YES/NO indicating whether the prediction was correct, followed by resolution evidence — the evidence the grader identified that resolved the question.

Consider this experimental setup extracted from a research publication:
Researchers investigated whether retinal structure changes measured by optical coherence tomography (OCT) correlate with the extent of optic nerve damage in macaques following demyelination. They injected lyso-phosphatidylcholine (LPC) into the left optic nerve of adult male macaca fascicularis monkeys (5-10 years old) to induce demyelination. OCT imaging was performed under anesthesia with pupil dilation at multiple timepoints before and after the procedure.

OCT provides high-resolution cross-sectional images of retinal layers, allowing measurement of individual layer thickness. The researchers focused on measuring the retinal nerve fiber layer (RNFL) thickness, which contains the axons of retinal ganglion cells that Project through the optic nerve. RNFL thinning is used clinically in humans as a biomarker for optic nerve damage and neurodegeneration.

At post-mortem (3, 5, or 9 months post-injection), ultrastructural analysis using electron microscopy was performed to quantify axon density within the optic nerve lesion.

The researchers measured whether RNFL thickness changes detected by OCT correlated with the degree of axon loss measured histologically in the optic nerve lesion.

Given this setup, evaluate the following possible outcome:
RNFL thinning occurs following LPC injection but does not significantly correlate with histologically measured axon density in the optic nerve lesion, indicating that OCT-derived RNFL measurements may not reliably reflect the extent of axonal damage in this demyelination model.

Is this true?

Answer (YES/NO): NO